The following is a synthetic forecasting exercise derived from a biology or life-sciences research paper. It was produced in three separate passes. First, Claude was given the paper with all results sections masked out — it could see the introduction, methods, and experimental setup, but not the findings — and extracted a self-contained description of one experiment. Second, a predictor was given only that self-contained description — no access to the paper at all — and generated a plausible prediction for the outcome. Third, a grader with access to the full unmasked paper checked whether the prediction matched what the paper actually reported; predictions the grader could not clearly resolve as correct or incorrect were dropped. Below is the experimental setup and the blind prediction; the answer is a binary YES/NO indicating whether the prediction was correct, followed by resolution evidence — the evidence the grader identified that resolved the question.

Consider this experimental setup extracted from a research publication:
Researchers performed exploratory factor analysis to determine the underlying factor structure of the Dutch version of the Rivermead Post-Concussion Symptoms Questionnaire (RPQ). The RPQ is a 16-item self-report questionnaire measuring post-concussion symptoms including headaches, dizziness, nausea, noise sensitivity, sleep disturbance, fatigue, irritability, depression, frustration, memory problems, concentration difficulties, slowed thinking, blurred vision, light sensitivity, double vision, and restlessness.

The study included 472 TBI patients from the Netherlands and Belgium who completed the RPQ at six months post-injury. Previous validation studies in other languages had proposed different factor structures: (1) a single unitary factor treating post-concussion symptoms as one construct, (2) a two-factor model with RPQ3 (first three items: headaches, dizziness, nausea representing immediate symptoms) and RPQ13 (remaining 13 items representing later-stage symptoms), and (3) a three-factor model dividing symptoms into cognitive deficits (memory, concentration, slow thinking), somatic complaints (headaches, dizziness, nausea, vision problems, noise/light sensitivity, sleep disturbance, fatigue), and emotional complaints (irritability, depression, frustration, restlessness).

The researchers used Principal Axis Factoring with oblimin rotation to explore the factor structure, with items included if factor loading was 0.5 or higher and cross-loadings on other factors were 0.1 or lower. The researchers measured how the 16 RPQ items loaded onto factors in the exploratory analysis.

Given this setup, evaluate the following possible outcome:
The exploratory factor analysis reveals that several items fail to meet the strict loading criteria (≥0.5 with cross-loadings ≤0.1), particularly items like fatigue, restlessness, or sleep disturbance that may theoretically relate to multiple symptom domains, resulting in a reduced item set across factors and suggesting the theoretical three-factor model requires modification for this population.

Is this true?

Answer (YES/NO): NO